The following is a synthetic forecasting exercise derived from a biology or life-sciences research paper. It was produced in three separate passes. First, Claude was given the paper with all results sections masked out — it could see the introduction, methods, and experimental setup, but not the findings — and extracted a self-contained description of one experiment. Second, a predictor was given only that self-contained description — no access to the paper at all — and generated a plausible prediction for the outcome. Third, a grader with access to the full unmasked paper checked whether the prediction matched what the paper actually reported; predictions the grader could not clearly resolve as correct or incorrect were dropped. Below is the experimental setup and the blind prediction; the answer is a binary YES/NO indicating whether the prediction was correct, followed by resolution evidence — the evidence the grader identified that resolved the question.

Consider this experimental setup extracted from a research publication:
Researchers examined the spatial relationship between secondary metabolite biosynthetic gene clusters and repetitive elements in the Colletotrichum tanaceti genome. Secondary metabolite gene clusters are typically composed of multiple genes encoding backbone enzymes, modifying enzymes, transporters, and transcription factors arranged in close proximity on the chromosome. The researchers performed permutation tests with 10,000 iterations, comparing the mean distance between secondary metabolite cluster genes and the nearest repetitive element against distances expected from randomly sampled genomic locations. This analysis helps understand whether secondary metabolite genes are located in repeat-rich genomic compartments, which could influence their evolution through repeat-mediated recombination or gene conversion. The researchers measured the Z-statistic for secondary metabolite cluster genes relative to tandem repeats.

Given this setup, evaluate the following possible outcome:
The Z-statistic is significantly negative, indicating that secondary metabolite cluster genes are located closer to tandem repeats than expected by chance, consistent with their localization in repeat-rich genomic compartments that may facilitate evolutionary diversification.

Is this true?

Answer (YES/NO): YES